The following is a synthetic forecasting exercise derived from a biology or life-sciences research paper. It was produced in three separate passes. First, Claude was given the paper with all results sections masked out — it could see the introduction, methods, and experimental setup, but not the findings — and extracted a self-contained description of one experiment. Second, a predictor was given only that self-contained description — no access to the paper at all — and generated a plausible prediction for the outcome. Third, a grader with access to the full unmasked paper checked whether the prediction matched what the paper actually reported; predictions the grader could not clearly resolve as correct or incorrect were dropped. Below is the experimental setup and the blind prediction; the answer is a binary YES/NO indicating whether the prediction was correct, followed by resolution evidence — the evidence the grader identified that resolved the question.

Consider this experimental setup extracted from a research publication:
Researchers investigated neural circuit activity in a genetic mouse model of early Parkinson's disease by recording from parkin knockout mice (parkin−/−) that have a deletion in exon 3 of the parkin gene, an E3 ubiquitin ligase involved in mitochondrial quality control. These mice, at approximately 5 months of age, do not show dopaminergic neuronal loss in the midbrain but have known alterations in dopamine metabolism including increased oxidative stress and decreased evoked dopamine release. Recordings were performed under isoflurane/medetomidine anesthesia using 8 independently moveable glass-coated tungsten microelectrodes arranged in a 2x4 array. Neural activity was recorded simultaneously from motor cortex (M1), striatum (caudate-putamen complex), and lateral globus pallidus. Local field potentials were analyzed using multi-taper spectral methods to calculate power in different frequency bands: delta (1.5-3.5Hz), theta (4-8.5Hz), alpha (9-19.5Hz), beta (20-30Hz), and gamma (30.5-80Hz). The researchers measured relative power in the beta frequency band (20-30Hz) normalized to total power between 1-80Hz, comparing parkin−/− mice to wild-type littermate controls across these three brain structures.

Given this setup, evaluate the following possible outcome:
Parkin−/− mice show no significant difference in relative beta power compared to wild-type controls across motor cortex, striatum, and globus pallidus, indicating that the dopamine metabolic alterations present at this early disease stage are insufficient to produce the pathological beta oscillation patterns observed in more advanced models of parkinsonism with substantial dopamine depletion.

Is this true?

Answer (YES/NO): NO